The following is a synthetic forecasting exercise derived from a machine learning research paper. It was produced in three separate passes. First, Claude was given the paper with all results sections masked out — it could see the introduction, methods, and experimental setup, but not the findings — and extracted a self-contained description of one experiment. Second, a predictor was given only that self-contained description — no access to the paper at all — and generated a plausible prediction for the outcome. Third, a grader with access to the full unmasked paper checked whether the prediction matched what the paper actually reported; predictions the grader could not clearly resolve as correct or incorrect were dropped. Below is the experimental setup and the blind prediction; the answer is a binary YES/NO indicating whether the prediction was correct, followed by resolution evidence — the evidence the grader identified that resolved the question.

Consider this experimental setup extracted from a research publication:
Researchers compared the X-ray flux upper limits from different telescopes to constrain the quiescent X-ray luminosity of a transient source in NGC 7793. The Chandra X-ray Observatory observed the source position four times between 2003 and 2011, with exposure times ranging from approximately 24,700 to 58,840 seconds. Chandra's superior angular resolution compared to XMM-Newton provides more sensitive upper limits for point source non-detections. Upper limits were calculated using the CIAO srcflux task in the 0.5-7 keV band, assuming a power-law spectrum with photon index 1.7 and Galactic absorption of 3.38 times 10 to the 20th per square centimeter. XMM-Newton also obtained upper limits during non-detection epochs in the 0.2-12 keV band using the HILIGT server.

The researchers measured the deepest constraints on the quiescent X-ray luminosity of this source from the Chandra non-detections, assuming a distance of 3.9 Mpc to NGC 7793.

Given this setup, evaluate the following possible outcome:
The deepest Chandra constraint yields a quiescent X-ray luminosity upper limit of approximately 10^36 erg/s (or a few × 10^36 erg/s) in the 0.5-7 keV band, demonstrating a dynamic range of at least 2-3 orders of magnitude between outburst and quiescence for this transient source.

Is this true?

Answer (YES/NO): YES